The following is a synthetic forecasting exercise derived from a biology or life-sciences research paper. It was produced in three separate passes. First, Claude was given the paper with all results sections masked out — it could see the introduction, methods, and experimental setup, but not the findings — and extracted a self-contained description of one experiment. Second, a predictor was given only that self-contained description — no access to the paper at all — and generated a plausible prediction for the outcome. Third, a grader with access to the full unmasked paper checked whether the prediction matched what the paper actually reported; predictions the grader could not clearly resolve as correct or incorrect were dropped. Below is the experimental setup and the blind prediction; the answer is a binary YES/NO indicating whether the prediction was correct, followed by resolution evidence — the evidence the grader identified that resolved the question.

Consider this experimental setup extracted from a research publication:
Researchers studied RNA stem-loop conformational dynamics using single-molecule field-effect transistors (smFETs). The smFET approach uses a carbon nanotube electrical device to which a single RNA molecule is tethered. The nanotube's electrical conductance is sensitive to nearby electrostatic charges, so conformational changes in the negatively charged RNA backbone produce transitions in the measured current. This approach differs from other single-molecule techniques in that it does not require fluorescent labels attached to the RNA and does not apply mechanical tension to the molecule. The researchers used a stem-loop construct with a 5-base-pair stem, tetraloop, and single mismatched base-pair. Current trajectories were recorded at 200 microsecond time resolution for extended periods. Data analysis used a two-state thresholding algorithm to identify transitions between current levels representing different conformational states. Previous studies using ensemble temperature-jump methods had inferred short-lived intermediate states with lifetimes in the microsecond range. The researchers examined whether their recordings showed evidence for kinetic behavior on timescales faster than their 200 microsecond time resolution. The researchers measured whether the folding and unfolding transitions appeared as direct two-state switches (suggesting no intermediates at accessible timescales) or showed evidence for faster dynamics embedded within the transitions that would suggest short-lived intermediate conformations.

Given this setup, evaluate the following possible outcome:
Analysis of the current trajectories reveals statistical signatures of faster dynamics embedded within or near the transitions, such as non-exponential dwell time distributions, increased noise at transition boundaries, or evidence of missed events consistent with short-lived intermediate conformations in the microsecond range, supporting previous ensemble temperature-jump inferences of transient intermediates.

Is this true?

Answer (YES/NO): NO